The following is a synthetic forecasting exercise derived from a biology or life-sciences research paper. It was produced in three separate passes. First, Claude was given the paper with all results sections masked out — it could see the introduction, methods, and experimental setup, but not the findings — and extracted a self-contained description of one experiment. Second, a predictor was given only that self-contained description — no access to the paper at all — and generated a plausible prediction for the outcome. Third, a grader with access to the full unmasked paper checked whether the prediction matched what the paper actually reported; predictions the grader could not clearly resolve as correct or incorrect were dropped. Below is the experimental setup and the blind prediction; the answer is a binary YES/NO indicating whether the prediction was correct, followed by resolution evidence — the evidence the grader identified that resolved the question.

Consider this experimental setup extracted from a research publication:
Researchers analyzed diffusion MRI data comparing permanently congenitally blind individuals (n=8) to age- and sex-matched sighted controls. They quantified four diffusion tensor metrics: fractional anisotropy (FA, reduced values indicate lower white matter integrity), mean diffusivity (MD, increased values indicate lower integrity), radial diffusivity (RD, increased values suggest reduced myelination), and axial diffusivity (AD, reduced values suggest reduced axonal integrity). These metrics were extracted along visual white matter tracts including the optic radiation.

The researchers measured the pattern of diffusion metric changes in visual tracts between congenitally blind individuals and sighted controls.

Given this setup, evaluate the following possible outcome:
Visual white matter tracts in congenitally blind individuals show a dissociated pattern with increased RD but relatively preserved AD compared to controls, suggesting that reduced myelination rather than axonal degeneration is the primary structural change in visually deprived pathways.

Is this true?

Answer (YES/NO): NO